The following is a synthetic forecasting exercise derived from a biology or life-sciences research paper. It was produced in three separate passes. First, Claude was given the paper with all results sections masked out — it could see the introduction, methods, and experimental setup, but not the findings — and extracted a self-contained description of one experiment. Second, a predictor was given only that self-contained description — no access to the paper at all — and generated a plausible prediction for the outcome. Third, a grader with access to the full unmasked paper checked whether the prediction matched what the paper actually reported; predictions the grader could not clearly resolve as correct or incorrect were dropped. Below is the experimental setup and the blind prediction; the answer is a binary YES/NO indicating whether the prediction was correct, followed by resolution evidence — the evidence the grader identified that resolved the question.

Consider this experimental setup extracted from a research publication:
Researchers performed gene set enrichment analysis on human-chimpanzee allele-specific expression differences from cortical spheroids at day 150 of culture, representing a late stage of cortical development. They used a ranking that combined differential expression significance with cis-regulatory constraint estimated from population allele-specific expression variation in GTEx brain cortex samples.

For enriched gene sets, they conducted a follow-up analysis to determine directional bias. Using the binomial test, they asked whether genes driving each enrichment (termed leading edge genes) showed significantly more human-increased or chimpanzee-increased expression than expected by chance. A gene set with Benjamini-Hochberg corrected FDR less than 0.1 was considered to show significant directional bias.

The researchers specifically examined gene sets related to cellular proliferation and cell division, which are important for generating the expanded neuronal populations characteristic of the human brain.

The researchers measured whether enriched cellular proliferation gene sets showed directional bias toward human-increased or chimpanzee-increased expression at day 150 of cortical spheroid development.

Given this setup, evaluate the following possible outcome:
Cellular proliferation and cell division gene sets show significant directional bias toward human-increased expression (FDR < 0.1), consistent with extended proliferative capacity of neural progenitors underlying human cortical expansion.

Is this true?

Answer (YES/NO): NO